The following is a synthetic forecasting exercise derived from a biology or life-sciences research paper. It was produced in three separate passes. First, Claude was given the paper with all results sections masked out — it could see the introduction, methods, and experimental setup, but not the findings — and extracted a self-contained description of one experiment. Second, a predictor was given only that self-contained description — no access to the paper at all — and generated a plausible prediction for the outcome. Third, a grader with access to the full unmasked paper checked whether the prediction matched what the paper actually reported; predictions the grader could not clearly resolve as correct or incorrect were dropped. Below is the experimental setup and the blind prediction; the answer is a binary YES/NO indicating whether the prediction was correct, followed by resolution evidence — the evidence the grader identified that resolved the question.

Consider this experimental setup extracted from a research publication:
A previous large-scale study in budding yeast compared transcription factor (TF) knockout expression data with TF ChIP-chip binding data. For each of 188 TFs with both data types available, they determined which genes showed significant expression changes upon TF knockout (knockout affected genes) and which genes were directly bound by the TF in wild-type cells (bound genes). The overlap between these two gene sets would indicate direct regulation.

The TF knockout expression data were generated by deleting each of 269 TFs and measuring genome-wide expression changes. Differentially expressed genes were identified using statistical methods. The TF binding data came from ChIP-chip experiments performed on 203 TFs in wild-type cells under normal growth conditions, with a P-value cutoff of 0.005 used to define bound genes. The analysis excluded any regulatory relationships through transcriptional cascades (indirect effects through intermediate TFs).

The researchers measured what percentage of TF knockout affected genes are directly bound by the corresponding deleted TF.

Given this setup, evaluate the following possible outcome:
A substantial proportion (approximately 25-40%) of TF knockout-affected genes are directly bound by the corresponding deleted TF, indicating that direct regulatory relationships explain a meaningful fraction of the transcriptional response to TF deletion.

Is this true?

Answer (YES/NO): NO